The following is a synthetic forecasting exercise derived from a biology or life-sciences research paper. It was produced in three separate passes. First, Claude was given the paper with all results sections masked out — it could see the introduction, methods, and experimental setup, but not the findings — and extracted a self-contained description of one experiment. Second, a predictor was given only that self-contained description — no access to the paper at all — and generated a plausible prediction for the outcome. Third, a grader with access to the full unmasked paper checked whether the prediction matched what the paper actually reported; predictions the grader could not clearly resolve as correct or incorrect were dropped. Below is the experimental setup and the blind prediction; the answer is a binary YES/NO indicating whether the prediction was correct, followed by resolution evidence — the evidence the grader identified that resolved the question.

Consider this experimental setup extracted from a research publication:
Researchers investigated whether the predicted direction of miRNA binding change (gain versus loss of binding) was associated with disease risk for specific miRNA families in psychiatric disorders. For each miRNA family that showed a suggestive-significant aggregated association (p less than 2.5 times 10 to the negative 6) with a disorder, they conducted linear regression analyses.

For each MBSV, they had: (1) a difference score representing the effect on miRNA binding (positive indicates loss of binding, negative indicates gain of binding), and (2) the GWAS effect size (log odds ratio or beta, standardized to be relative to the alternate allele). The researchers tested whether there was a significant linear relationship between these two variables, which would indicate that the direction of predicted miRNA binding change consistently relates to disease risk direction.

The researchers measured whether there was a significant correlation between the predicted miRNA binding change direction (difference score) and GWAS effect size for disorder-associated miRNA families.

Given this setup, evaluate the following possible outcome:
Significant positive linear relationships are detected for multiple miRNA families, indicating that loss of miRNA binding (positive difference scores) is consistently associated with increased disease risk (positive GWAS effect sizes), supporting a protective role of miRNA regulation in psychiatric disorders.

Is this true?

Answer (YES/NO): NO